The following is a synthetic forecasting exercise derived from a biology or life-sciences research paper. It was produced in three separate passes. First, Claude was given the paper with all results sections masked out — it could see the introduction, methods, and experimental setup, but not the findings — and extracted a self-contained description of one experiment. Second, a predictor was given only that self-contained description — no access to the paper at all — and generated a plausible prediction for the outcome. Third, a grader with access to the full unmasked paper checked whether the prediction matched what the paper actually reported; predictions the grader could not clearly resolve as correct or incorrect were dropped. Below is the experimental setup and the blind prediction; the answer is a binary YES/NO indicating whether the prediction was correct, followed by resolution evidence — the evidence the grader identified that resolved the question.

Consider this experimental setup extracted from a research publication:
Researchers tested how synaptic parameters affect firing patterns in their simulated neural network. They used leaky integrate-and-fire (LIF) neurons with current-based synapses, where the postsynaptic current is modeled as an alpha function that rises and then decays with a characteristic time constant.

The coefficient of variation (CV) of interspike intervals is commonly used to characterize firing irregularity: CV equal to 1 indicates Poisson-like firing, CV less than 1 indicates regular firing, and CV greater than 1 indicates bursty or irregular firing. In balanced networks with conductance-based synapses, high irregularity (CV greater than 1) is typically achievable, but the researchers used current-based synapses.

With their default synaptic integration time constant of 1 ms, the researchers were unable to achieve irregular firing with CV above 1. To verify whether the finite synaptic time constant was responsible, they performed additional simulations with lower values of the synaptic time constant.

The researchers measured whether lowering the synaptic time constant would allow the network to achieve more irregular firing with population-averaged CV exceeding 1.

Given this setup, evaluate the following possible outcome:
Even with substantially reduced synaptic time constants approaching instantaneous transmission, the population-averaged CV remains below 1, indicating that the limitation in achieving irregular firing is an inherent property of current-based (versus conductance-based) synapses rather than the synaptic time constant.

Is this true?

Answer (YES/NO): NO